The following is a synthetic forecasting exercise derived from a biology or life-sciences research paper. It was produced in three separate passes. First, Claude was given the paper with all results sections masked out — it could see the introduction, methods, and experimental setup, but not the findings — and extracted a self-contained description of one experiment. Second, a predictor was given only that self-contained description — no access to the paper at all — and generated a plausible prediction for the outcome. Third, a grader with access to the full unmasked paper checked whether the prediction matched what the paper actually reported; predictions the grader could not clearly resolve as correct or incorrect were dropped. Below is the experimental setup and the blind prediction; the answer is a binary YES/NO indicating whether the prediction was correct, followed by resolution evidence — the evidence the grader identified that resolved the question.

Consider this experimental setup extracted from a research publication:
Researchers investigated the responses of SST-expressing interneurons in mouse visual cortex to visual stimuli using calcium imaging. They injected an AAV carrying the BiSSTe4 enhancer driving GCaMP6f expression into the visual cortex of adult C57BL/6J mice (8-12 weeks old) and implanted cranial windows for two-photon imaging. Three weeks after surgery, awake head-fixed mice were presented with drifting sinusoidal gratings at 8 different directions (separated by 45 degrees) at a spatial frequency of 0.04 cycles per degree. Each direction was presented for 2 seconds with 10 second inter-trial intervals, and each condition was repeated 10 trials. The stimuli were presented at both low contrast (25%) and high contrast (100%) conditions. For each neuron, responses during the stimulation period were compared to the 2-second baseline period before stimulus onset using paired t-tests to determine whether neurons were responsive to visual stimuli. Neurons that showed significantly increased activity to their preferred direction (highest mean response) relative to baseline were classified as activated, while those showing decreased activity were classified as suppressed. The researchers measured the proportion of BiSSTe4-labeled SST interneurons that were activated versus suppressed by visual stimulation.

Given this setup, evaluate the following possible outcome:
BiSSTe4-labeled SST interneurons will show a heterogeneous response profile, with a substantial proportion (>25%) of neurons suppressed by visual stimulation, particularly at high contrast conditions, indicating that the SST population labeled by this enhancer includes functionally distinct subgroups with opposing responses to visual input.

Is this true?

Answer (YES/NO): NO